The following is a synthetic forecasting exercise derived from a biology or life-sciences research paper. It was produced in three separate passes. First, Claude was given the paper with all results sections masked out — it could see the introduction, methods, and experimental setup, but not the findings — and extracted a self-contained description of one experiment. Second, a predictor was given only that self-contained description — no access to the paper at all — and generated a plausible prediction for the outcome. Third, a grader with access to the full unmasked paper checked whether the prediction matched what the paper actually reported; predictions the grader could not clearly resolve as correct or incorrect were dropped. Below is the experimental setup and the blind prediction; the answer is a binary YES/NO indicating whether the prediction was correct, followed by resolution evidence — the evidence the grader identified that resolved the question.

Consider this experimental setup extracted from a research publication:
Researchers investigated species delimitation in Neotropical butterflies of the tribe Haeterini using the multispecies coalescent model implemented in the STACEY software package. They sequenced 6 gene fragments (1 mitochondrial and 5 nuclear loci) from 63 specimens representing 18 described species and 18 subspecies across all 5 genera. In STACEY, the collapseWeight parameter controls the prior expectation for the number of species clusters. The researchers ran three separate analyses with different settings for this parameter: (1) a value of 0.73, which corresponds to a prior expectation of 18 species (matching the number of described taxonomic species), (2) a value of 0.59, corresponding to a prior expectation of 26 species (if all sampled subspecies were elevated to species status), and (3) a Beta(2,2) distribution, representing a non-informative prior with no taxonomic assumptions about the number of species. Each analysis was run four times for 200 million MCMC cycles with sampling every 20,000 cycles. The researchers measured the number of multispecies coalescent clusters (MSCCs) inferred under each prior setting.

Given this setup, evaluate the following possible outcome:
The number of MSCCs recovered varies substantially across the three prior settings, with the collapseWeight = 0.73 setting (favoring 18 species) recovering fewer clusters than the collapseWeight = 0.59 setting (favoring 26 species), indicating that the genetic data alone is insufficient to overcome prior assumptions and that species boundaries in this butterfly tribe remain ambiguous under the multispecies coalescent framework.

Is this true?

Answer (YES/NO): NO